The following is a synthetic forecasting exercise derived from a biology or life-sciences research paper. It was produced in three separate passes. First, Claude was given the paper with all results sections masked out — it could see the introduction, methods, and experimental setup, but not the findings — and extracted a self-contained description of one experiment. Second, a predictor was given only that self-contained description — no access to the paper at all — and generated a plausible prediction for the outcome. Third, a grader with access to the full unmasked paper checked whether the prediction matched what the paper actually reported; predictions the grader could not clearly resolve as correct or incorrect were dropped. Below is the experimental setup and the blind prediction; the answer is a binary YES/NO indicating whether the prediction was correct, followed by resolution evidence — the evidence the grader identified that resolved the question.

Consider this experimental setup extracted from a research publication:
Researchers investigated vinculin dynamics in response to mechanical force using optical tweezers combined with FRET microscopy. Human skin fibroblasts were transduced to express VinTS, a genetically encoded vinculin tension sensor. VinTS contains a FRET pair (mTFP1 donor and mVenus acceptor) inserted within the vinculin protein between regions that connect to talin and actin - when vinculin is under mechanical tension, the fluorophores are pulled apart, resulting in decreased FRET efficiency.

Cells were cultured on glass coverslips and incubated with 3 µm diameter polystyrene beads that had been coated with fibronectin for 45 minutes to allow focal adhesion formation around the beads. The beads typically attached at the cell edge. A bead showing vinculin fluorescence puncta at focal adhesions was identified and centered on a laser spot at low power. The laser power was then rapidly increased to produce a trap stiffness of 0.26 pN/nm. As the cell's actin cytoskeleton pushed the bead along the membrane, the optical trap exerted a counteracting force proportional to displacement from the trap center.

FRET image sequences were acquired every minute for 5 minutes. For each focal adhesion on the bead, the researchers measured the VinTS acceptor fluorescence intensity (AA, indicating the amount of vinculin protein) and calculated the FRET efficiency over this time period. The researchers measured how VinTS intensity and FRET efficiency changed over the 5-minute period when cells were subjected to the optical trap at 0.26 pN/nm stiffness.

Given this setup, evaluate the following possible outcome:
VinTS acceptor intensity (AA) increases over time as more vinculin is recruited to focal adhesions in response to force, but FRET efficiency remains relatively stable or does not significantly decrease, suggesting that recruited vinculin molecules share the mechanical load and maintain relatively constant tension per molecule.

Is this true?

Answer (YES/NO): NO